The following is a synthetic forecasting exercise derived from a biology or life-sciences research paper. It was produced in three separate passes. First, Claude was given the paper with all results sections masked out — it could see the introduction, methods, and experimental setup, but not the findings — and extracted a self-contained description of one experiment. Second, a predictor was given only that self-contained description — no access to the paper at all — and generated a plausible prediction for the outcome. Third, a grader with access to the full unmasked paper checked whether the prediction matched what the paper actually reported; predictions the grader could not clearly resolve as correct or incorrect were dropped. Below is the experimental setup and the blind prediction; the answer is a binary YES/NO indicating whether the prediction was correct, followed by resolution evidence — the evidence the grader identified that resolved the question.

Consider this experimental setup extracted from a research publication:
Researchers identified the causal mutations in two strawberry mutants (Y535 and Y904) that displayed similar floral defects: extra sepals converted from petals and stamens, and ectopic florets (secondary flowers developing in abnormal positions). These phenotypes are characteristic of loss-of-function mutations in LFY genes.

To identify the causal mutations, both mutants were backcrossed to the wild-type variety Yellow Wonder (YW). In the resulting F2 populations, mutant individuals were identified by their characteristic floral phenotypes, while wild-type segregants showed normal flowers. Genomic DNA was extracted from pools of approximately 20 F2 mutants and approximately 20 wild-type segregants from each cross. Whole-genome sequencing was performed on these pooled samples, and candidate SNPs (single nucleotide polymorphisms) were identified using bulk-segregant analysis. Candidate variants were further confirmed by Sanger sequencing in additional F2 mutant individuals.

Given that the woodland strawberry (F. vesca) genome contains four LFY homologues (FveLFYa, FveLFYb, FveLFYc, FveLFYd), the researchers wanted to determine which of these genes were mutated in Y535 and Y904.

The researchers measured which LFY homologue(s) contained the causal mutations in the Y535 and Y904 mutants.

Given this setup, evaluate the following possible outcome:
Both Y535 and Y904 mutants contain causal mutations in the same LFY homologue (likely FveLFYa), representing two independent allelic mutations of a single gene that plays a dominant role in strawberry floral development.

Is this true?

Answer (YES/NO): YES